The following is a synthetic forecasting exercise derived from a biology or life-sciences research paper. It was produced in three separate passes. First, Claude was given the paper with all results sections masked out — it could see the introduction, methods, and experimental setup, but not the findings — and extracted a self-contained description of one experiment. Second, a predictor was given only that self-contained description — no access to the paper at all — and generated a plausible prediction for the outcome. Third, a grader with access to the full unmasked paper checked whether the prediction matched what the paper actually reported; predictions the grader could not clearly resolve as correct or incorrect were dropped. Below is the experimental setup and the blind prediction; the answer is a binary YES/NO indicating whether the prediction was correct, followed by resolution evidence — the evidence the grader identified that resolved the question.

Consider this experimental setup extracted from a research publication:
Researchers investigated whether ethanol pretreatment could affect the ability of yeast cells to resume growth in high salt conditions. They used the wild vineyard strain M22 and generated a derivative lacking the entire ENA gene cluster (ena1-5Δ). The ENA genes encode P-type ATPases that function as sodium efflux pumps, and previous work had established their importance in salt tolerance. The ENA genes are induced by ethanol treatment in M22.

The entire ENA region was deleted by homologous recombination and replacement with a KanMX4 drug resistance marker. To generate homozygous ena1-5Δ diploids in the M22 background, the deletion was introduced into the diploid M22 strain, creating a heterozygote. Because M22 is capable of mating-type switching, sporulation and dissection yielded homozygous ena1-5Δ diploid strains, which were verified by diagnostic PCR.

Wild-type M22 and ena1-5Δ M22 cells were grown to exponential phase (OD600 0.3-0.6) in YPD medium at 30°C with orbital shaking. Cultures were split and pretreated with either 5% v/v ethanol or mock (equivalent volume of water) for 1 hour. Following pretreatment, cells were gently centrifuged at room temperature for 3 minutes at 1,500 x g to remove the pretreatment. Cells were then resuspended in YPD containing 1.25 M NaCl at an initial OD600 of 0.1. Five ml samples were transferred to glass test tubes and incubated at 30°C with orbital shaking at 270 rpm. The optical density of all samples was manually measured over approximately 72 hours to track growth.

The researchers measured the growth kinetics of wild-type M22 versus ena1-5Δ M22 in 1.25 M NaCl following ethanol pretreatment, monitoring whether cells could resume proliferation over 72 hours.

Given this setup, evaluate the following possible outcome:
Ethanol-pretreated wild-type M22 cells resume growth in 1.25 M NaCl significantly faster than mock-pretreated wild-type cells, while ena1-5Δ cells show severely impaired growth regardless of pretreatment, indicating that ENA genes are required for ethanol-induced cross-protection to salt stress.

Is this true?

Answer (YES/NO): NO